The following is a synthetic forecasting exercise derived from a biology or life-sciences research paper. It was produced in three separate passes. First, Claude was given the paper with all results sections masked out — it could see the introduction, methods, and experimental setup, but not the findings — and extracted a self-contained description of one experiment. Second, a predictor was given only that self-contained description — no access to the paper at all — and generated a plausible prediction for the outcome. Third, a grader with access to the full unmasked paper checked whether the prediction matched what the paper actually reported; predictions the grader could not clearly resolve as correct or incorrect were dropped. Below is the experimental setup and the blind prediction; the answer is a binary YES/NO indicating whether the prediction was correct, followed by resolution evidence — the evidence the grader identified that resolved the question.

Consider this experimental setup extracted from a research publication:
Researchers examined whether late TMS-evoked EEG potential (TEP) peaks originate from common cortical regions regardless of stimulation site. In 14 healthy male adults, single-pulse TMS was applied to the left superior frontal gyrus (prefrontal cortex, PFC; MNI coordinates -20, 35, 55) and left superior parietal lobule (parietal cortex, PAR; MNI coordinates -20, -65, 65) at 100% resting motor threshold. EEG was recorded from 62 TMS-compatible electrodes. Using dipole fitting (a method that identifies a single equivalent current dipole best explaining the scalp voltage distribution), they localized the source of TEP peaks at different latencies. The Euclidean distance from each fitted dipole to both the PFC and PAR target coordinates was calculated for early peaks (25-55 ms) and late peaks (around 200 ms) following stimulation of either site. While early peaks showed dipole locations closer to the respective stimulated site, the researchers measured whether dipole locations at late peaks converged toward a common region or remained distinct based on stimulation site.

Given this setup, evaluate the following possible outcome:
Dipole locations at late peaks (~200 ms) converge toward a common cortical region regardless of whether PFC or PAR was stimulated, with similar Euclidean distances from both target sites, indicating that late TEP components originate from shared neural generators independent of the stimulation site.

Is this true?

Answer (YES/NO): NO